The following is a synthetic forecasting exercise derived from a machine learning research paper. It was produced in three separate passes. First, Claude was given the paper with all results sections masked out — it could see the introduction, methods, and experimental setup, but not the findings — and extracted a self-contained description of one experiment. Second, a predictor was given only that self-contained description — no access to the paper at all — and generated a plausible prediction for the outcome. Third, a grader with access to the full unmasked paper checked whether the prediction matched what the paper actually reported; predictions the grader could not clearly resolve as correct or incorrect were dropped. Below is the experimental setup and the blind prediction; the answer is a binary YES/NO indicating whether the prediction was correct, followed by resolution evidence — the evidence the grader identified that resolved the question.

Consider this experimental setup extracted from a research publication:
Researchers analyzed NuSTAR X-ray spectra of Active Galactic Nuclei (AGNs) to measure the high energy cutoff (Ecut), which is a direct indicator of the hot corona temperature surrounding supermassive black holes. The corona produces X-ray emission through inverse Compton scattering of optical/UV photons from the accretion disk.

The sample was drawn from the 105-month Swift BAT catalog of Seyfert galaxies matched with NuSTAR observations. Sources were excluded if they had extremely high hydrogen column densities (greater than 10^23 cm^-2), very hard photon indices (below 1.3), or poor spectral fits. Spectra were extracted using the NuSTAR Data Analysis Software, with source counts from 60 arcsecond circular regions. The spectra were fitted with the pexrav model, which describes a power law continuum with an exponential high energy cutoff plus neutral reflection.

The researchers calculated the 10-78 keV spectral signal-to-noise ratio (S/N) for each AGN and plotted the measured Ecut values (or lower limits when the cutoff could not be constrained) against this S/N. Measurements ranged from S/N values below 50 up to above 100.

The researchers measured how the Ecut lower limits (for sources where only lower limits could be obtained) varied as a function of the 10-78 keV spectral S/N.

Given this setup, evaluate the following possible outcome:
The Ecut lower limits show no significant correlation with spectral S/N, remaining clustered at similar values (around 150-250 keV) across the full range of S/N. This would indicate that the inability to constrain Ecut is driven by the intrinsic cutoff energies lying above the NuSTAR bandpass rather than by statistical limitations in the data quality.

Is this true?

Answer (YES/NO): NO